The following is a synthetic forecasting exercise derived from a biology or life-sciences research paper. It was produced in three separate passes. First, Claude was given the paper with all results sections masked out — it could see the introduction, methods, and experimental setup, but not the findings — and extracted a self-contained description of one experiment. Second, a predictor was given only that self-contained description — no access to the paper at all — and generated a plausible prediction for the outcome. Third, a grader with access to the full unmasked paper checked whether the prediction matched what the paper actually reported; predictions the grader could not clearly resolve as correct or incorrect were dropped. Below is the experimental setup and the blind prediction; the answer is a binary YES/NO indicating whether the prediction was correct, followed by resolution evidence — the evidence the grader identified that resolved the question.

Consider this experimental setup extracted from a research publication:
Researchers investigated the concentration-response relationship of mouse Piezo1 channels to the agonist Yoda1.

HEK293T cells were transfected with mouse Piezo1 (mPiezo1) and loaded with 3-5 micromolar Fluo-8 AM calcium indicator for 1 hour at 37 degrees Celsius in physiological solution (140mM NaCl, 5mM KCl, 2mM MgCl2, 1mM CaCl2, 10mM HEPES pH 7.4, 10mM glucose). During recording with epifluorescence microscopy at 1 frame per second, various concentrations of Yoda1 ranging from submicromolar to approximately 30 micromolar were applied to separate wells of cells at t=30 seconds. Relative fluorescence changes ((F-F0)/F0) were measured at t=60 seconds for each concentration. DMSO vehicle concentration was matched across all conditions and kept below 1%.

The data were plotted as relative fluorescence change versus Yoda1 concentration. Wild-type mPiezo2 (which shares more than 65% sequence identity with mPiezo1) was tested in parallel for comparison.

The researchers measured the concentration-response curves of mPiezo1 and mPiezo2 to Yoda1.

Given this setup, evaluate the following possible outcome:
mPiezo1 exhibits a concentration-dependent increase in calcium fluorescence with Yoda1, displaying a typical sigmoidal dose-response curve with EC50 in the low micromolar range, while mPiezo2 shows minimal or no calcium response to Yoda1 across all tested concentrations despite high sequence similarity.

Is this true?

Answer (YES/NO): YES